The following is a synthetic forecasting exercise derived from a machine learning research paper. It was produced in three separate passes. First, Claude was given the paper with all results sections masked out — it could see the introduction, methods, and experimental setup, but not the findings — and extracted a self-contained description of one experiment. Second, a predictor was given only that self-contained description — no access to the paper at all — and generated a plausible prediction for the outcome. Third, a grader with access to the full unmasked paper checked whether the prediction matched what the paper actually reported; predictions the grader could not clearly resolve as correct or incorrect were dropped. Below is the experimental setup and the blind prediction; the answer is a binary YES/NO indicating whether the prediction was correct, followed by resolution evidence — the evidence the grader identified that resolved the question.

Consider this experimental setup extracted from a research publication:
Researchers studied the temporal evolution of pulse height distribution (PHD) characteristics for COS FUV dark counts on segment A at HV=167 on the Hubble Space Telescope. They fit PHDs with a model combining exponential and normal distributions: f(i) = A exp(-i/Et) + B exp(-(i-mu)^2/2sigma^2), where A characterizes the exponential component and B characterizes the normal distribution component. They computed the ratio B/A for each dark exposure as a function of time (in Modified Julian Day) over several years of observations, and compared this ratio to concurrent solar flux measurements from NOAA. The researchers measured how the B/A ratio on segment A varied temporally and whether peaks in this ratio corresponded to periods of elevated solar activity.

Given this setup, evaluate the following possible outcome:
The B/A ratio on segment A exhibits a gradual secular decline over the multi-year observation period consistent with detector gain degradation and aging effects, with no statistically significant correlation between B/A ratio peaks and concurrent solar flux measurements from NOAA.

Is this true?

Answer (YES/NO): NO